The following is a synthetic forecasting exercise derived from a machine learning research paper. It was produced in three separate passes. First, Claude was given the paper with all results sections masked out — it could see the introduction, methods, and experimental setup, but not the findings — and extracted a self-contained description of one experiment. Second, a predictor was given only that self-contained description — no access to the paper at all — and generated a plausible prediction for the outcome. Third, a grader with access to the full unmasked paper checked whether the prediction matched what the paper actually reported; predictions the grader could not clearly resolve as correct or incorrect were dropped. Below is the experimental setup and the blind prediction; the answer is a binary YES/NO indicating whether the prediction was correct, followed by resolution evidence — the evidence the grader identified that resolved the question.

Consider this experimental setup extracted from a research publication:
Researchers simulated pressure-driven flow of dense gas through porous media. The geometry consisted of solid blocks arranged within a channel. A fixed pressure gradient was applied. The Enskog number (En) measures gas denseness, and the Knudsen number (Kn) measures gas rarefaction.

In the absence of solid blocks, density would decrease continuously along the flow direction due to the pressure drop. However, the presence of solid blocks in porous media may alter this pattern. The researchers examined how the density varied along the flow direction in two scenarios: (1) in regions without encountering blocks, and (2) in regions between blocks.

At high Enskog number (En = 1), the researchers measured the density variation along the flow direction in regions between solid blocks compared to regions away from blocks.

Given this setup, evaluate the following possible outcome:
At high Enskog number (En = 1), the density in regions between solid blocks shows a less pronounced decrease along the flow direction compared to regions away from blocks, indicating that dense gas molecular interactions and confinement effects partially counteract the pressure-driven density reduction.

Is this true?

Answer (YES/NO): NO